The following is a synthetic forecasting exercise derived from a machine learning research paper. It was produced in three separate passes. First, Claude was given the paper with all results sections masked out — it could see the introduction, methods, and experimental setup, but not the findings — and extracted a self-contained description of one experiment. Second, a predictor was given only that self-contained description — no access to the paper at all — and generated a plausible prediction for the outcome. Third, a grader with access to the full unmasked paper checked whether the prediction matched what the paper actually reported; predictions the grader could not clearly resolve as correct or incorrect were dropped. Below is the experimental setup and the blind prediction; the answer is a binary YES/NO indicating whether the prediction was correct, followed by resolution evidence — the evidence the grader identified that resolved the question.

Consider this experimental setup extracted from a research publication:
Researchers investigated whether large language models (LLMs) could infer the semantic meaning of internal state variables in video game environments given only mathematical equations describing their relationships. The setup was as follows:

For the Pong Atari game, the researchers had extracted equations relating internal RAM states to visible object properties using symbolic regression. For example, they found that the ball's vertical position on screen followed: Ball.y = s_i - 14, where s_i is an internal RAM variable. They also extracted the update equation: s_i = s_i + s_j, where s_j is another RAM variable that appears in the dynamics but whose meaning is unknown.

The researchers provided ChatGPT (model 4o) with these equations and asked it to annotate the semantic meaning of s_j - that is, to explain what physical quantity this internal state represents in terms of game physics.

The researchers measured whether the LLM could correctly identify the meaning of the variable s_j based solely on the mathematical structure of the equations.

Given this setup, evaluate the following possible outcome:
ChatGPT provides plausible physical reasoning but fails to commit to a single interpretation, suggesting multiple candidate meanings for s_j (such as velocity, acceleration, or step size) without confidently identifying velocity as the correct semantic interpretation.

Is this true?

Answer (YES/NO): NO